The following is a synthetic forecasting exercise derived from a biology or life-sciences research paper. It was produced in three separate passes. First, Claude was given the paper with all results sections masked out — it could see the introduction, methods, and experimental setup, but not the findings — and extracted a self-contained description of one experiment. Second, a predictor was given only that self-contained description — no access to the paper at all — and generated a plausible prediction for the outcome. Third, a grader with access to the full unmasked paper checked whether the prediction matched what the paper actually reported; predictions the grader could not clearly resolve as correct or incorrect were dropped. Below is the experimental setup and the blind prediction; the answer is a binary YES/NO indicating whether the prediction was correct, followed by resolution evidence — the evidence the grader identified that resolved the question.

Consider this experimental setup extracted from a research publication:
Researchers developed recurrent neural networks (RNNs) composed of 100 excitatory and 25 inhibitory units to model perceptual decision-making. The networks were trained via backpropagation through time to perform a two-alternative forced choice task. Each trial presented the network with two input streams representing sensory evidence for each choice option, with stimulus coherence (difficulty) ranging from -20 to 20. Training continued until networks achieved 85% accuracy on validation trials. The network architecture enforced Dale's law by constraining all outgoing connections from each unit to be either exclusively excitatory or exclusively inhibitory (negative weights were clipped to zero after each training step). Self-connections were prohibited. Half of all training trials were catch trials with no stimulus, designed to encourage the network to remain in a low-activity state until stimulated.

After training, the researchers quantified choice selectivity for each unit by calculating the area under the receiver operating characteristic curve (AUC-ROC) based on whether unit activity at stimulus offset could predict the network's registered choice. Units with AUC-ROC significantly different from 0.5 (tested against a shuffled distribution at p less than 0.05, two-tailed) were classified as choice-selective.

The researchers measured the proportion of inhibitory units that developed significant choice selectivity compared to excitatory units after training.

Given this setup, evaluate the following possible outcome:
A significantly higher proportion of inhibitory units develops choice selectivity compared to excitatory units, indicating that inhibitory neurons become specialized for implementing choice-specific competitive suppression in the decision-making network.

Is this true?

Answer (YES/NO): YES